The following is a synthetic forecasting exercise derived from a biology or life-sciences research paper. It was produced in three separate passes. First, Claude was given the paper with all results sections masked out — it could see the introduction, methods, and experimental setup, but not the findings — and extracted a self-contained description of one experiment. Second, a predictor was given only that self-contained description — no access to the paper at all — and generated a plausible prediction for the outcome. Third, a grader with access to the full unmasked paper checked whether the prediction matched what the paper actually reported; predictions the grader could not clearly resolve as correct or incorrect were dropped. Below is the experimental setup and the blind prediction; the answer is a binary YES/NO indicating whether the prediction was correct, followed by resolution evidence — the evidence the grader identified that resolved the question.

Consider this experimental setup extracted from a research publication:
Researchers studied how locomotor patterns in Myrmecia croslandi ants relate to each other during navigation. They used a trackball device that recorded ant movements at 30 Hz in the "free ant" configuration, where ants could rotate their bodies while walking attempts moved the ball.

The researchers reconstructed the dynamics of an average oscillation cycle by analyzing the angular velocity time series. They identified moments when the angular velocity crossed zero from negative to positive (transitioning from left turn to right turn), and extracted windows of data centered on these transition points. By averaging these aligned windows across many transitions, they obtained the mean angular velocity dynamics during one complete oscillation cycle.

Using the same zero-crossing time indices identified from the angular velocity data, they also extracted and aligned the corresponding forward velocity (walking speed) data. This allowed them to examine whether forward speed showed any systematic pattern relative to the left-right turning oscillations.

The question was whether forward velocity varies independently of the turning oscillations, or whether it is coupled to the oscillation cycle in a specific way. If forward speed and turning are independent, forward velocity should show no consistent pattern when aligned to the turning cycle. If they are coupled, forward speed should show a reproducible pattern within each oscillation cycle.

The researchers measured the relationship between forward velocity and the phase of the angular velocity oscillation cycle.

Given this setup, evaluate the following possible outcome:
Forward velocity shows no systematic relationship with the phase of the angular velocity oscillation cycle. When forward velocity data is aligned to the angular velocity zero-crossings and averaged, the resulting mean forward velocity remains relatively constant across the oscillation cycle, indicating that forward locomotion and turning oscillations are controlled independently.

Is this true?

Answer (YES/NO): NO